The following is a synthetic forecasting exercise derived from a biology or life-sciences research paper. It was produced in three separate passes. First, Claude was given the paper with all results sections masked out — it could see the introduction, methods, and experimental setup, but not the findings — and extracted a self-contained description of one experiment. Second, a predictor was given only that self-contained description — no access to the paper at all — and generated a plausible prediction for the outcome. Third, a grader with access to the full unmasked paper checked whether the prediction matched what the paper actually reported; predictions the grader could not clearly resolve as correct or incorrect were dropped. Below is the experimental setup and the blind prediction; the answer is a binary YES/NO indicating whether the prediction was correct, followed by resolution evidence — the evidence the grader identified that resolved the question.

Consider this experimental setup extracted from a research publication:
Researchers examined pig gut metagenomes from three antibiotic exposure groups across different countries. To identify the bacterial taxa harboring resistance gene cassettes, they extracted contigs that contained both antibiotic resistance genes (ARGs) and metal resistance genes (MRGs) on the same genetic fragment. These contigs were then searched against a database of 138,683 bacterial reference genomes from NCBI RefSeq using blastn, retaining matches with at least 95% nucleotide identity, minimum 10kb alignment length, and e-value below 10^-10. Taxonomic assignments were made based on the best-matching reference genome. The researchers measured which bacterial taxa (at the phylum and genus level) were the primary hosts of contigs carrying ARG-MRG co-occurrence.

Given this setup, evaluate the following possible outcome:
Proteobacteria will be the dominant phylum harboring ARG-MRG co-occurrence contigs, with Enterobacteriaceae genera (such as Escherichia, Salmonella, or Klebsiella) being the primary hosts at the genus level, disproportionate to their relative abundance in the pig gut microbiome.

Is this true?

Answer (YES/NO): YES